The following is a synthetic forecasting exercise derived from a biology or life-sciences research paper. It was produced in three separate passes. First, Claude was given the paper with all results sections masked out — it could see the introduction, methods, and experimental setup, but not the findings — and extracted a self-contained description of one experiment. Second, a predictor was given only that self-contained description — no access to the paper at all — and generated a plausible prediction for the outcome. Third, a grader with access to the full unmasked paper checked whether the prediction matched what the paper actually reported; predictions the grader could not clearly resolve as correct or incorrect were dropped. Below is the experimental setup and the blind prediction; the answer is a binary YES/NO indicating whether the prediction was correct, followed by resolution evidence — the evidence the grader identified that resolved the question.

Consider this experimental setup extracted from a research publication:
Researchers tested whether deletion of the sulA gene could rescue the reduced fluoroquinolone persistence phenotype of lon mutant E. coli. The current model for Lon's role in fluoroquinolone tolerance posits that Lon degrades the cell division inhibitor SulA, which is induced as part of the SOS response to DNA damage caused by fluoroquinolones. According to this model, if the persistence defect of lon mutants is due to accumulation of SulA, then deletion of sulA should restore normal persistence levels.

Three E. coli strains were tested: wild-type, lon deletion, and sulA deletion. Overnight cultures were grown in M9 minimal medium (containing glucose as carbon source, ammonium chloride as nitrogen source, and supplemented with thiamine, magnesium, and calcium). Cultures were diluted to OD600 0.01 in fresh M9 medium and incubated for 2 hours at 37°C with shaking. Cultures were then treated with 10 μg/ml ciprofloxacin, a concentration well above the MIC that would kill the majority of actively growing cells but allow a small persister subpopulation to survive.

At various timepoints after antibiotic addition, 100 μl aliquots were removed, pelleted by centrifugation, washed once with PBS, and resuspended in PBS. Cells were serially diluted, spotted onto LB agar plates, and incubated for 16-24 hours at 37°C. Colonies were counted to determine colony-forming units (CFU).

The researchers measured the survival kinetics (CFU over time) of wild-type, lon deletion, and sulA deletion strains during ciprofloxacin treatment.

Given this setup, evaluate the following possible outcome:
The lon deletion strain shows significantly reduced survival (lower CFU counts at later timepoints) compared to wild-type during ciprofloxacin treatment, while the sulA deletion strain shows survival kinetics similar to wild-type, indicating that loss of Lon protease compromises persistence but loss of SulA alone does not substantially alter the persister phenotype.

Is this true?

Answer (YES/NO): YES